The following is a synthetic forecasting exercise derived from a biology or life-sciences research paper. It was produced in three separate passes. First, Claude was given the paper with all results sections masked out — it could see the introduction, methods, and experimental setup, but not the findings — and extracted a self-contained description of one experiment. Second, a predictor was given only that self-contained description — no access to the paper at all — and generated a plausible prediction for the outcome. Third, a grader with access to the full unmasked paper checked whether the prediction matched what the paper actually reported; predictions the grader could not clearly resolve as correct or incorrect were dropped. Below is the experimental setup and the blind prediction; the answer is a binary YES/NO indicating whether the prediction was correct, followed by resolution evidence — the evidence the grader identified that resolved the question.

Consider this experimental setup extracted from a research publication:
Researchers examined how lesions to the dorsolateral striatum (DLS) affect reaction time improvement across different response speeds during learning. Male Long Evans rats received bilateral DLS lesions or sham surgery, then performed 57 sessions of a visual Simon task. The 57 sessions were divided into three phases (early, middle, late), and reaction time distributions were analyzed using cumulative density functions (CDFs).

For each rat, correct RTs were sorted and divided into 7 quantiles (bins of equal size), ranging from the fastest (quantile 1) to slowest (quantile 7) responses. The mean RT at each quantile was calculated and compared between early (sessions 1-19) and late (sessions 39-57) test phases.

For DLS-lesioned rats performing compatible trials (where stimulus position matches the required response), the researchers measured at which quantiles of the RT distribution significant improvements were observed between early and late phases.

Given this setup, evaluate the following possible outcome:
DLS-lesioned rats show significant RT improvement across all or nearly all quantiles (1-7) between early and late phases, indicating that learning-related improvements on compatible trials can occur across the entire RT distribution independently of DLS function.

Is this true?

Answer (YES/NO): NO